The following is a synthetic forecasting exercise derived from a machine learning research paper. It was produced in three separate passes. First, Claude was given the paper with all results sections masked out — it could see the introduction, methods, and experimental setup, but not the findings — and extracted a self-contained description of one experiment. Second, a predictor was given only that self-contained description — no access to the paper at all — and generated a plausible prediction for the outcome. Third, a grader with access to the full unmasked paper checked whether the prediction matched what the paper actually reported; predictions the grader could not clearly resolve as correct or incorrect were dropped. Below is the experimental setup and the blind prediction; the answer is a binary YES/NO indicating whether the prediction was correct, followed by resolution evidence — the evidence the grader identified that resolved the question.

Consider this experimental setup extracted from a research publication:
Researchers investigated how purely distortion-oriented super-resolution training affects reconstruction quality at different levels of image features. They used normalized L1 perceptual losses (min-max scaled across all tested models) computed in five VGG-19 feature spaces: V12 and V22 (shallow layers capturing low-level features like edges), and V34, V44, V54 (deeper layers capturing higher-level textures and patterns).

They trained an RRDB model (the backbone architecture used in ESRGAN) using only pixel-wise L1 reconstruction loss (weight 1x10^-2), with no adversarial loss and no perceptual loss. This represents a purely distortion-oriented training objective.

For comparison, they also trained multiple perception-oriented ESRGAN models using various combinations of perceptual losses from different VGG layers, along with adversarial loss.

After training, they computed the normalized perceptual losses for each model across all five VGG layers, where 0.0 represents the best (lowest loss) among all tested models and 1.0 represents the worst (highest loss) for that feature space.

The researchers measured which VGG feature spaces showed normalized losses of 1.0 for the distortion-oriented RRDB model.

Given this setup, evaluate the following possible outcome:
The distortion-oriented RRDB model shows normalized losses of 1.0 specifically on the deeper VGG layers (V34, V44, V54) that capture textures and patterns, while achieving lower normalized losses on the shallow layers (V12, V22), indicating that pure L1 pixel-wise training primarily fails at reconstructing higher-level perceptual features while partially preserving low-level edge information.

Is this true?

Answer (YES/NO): YES